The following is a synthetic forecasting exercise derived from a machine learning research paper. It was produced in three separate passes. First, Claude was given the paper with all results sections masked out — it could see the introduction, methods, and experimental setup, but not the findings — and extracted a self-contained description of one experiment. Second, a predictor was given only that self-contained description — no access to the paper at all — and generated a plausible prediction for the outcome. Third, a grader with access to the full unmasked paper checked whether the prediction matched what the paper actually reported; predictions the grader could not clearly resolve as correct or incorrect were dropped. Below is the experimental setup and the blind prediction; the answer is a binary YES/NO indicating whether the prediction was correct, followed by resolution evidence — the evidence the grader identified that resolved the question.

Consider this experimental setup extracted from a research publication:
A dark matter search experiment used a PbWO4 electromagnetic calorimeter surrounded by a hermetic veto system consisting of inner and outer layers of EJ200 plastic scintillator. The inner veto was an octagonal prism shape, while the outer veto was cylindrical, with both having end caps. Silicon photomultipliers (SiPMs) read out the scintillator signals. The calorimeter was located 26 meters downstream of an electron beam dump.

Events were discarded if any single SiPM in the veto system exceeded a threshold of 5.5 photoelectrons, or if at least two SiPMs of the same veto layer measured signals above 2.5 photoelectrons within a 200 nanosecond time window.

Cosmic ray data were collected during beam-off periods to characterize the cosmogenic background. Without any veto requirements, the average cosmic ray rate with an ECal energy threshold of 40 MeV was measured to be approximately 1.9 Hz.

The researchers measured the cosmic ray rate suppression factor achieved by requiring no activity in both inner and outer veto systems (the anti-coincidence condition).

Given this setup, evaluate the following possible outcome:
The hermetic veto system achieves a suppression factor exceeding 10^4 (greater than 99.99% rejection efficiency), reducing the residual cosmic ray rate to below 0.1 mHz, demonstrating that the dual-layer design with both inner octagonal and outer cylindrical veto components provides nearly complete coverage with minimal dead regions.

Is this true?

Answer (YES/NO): NO